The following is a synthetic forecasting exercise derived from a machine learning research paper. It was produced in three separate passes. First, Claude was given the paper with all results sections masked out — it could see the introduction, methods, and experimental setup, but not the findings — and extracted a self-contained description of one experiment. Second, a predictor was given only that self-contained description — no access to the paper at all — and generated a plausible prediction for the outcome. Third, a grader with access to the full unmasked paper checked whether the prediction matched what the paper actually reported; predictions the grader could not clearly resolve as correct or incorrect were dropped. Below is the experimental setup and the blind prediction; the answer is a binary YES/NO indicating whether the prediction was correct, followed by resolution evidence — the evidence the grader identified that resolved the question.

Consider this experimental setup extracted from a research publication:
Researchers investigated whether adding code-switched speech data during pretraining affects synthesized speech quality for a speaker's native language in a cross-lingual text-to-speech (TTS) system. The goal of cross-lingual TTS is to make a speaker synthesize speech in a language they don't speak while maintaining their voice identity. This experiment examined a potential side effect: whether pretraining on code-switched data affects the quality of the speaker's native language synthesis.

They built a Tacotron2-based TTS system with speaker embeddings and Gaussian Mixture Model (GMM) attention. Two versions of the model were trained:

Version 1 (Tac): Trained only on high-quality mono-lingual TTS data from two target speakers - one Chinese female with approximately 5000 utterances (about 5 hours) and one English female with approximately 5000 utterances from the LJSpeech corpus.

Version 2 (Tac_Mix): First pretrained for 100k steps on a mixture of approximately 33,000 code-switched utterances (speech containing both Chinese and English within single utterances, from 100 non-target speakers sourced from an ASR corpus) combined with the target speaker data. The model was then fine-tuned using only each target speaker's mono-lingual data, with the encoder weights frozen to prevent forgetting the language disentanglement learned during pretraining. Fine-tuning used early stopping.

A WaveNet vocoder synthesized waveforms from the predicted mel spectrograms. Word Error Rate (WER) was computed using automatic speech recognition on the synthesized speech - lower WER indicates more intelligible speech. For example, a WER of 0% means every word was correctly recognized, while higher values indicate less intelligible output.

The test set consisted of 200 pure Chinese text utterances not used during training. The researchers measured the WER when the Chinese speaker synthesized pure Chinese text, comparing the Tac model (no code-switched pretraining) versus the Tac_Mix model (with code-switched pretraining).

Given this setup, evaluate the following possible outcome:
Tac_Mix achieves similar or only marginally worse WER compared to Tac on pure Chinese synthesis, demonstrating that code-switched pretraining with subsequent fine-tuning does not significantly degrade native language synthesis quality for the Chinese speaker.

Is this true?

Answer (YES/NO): YES